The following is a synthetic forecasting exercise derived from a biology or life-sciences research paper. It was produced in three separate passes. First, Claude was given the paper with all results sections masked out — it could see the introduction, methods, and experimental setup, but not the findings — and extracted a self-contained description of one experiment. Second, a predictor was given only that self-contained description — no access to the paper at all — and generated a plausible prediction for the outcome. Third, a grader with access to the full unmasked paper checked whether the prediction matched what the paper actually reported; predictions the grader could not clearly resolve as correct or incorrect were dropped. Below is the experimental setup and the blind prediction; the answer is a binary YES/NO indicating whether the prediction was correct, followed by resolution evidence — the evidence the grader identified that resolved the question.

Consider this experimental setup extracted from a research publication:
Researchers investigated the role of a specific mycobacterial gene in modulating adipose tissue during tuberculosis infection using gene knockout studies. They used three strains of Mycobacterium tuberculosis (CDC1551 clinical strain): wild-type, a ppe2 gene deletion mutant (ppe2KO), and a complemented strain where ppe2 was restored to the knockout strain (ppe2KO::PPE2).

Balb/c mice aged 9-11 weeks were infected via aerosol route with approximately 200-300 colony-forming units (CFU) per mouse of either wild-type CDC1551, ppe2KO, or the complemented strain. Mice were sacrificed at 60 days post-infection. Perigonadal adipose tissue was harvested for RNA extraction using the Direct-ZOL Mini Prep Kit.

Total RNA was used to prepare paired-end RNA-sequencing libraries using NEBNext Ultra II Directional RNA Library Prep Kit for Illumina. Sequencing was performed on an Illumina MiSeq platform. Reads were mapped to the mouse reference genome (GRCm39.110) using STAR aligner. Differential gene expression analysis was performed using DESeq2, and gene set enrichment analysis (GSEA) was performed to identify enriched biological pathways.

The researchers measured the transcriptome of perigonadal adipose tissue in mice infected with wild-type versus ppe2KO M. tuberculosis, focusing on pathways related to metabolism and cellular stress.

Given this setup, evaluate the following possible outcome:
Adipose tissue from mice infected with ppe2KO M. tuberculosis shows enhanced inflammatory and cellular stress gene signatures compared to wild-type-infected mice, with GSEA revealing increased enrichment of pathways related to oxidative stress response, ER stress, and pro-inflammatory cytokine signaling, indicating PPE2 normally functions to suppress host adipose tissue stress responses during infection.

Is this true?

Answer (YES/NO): NO